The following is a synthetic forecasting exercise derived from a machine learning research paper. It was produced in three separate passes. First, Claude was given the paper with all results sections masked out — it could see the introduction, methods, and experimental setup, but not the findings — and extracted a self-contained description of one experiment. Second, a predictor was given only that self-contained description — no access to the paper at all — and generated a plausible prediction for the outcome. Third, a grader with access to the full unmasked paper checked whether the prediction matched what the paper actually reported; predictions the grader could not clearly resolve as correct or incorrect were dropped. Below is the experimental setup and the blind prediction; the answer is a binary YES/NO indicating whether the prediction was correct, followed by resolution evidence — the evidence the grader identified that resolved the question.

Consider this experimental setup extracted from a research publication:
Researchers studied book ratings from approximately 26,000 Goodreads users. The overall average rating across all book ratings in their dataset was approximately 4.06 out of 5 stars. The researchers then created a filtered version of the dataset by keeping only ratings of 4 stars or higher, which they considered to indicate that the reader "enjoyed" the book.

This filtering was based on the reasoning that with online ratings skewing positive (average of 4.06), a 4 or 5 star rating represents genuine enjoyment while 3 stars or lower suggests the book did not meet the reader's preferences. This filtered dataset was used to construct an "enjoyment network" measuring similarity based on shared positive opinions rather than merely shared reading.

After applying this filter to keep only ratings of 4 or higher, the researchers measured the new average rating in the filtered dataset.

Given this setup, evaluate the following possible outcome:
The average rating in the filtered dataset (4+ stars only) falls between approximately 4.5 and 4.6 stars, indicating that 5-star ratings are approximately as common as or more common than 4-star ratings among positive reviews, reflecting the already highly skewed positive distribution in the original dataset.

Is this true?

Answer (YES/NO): YES